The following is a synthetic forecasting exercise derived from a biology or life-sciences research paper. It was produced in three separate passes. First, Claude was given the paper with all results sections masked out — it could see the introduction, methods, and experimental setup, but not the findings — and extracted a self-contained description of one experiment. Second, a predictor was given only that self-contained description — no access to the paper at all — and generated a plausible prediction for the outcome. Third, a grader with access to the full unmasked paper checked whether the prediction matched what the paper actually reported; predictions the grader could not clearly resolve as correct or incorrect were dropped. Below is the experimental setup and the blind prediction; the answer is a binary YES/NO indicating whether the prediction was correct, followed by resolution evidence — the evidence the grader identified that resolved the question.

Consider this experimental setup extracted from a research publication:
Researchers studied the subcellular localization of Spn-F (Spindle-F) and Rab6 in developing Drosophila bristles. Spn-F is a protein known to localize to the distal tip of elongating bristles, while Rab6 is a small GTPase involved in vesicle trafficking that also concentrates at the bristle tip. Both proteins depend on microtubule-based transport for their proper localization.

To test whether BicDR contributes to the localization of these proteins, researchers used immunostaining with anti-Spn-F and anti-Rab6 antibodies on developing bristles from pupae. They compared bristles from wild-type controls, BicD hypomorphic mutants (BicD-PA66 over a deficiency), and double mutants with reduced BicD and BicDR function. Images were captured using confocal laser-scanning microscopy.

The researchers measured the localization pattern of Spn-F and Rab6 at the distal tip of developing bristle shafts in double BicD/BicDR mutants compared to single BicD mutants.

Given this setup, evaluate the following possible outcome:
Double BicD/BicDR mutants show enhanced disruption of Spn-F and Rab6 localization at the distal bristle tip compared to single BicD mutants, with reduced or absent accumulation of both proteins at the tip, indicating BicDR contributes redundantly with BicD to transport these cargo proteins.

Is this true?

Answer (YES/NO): NO